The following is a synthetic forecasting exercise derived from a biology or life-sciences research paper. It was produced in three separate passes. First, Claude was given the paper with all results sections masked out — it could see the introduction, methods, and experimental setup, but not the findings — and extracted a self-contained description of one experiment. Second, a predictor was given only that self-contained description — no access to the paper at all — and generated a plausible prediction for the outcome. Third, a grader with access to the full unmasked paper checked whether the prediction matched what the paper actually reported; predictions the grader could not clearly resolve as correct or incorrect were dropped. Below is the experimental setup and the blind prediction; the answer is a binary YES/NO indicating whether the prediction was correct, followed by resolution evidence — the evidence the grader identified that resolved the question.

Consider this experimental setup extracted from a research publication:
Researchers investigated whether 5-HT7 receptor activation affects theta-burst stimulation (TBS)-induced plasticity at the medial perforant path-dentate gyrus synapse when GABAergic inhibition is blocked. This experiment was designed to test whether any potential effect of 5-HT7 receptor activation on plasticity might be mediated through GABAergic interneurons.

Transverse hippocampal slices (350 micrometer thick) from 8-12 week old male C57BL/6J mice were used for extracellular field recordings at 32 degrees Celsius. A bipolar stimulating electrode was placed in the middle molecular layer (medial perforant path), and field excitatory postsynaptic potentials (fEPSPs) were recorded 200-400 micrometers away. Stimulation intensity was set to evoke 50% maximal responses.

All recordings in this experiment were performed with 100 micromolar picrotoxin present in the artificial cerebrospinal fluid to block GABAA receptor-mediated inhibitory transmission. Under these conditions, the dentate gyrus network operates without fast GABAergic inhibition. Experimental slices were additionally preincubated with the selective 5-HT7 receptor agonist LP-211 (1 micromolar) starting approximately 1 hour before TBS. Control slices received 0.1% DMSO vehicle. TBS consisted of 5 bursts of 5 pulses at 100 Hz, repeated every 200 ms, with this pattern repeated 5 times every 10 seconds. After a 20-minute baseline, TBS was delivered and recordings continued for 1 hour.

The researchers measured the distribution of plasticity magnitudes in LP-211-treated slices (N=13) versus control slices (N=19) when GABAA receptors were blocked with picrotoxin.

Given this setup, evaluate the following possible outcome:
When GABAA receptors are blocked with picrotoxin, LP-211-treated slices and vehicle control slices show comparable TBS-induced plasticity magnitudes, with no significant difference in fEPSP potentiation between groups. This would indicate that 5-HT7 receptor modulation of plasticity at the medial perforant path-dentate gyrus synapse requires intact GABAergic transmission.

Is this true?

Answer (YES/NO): NO